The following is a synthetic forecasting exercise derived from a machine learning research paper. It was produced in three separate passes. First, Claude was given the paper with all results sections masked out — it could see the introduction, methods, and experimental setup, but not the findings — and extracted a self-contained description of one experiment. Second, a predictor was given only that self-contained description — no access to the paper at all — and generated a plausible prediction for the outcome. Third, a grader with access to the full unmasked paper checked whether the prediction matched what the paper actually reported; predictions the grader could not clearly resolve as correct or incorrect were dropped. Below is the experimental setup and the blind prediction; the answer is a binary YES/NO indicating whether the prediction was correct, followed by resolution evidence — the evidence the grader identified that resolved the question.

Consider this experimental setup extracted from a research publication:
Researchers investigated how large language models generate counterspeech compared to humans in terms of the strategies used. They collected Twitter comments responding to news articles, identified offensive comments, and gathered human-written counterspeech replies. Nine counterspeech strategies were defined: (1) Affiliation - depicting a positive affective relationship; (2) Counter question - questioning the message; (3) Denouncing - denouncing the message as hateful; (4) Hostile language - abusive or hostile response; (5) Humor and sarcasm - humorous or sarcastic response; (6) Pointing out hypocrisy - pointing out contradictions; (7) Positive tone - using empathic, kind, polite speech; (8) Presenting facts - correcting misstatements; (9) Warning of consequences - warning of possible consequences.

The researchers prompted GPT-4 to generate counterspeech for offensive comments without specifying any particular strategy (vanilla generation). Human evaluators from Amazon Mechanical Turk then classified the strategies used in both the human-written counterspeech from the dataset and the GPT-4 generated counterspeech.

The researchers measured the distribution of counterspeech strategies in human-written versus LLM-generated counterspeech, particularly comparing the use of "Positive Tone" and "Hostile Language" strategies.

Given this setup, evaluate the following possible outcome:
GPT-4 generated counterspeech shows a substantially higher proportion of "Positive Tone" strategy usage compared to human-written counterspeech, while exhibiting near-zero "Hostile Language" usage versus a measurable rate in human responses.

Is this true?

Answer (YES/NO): NO